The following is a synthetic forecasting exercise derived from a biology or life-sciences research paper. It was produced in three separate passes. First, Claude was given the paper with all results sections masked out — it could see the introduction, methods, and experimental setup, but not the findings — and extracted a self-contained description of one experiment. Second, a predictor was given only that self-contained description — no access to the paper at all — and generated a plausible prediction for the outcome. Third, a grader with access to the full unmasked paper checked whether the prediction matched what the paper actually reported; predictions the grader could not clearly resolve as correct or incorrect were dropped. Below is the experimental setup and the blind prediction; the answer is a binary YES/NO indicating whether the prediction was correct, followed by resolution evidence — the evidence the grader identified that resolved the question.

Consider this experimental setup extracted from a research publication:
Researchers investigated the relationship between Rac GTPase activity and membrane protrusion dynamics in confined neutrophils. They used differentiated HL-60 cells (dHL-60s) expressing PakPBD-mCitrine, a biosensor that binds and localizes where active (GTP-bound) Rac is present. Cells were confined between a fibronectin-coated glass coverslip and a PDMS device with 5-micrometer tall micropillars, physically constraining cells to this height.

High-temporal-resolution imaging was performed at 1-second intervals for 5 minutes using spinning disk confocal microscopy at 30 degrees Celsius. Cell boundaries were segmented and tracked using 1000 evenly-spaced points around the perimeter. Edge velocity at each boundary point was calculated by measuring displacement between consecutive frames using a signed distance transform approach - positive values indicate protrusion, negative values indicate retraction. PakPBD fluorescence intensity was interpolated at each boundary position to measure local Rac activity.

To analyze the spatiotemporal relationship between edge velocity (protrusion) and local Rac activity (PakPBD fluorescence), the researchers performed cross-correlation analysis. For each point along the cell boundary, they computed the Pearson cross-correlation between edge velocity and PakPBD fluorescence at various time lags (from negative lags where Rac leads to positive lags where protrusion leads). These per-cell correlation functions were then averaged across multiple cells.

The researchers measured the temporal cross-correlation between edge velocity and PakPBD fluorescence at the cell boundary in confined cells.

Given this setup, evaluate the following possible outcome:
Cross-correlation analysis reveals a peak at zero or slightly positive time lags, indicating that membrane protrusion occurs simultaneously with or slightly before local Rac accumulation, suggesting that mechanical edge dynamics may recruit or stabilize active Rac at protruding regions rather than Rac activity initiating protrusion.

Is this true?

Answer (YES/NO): YES